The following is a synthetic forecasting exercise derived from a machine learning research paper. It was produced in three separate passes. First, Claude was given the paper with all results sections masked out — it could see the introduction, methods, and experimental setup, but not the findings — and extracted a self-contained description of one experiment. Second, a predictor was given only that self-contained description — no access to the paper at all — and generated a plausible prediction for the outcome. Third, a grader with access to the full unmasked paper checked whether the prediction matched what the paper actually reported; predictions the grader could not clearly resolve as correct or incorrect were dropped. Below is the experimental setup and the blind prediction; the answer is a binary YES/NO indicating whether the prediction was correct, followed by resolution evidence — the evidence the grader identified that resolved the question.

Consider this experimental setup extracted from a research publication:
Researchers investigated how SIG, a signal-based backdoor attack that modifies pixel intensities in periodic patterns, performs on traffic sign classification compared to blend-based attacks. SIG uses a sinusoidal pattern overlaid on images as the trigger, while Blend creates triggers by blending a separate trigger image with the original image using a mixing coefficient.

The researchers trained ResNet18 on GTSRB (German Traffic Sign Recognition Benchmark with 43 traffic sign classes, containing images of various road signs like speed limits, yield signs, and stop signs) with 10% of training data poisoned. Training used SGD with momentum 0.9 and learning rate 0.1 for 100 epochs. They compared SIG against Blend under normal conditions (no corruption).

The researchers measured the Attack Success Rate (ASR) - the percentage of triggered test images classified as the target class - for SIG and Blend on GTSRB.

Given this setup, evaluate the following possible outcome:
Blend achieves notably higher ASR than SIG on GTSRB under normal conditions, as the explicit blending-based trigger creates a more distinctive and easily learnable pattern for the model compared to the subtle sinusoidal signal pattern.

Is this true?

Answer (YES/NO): YES